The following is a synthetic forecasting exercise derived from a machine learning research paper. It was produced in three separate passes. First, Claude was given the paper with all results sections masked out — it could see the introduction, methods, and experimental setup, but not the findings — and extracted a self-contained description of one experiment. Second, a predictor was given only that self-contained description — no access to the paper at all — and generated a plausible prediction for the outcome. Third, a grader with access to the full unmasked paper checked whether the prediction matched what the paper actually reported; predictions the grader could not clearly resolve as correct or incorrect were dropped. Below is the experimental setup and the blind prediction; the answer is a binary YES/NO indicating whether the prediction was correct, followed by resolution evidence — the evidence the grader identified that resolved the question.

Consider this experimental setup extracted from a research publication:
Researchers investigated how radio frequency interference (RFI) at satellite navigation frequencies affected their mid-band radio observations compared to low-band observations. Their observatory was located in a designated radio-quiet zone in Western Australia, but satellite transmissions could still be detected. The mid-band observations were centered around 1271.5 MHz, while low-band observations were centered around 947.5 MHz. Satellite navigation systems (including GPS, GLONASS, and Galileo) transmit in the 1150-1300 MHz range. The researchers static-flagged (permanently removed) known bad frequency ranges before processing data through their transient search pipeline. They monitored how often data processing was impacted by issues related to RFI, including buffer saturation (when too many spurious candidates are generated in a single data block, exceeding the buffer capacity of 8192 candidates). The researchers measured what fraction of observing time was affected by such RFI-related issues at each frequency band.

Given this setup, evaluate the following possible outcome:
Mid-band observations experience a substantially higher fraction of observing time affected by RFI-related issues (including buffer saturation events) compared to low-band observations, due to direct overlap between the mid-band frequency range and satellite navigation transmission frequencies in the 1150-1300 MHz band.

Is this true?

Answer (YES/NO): YES